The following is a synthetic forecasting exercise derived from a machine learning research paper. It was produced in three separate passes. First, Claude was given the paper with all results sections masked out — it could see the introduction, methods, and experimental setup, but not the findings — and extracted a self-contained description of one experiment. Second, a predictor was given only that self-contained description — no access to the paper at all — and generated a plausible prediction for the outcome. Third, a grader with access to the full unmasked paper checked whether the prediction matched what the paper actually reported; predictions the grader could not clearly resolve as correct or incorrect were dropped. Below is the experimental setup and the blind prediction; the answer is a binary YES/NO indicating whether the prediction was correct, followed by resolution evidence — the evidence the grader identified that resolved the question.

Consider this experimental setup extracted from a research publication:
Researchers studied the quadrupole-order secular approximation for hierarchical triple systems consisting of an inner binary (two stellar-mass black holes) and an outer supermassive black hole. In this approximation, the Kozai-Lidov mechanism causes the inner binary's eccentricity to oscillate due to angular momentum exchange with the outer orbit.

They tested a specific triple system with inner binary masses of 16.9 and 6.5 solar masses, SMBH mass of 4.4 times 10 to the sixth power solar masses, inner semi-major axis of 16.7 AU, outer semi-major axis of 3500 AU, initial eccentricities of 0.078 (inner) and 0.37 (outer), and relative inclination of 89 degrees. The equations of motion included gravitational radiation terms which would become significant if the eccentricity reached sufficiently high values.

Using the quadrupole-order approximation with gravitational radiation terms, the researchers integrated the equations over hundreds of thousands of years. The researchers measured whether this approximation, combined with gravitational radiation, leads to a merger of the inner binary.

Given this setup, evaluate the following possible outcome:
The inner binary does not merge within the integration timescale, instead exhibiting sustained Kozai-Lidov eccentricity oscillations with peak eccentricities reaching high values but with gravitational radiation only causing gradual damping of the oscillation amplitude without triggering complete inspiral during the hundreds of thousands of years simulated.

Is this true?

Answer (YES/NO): YES